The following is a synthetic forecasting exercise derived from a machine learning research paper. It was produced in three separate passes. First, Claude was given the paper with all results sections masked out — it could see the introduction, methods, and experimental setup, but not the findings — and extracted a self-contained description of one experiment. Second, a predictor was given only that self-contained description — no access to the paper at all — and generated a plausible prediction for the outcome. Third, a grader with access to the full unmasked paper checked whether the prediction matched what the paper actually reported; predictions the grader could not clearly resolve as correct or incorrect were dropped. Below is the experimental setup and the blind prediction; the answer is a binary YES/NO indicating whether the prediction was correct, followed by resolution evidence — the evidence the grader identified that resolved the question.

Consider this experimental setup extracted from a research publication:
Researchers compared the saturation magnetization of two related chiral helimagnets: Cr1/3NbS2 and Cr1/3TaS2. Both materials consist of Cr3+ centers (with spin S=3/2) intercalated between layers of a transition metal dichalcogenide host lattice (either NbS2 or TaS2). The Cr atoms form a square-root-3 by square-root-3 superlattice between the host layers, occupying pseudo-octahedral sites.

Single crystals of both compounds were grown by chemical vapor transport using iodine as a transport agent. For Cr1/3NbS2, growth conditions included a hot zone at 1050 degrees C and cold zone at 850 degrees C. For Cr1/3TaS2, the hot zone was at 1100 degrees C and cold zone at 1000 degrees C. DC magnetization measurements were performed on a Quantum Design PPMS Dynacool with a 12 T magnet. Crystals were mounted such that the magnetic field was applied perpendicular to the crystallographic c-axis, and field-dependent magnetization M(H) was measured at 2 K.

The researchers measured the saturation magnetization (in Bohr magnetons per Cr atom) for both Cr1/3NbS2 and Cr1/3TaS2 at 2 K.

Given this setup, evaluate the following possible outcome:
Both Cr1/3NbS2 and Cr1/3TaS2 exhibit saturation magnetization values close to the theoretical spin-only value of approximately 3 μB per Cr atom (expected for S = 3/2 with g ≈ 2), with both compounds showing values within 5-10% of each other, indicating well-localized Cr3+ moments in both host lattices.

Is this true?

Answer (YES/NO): YES